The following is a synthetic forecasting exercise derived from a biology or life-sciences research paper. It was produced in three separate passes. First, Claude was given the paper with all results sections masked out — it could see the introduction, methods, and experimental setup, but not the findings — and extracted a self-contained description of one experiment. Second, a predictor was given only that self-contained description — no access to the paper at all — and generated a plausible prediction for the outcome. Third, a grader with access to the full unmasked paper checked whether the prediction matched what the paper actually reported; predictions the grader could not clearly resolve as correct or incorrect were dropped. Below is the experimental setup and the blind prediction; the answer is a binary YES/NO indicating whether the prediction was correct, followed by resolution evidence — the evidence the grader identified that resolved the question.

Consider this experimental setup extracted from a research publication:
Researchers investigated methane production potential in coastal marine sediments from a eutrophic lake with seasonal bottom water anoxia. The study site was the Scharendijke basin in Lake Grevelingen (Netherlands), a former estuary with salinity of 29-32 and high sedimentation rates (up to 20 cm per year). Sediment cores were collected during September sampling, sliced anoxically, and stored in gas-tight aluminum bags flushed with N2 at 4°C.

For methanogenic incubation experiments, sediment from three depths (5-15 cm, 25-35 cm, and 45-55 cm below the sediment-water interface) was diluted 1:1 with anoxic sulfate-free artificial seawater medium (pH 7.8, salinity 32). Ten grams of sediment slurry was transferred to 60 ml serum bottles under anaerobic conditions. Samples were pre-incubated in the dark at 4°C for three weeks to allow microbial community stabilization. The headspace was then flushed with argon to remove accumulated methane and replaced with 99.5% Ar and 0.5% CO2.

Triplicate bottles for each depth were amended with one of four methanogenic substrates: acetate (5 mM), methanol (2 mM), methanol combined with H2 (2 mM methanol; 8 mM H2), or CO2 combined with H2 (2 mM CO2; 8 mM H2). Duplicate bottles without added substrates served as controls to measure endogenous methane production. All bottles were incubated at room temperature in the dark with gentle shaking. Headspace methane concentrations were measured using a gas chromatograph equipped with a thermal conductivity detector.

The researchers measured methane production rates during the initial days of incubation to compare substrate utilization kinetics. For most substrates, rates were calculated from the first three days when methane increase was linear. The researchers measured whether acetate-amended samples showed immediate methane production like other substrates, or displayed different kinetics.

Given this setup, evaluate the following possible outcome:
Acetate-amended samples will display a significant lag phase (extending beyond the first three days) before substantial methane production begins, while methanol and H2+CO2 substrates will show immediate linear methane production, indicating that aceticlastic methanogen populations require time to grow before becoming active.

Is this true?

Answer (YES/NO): YES